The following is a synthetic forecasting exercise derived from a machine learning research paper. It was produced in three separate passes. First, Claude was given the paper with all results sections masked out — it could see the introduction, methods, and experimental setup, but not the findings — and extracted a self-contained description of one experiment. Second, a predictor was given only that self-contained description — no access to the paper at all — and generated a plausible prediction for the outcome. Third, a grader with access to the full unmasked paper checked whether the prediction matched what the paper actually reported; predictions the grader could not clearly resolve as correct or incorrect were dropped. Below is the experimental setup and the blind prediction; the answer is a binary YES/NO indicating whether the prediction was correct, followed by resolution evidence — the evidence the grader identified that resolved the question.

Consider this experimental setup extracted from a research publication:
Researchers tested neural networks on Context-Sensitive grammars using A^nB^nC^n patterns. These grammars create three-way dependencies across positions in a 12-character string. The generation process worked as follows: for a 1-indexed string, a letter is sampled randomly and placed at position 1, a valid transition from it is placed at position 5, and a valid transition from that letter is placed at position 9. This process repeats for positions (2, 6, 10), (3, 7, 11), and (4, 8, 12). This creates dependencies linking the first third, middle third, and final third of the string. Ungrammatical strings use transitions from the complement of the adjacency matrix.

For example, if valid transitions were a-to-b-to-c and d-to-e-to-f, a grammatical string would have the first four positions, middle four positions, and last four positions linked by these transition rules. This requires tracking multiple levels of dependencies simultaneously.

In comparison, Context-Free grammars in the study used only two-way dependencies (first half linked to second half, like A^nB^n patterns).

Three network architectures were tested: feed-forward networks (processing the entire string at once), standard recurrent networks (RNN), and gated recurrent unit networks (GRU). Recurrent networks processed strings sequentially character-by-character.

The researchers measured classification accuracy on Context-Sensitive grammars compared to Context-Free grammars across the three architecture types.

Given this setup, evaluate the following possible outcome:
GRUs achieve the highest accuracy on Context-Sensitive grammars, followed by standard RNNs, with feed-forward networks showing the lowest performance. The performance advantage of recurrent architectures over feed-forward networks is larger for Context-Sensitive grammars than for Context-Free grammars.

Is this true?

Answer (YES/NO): NO